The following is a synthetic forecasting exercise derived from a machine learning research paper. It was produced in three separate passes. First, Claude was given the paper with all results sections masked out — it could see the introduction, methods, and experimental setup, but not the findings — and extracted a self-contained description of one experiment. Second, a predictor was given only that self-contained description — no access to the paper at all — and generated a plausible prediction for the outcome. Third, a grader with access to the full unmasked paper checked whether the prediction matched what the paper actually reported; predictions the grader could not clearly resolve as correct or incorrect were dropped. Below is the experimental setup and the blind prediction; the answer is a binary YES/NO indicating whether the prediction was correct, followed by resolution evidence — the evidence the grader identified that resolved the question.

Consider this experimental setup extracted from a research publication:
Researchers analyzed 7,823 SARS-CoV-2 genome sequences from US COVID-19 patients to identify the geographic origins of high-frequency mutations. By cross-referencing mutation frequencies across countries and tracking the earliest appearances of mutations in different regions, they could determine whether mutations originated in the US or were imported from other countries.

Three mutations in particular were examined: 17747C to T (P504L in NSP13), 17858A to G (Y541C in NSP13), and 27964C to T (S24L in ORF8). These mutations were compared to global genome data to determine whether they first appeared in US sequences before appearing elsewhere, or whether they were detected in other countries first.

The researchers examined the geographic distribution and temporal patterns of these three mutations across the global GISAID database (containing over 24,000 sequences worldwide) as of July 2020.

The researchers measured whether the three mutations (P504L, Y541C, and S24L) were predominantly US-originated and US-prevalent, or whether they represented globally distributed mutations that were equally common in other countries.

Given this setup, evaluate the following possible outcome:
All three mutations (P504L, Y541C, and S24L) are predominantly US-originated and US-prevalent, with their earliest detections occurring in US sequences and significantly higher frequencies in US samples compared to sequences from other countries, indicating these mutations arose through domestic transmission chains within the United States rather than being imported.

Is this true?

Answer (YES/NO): YES